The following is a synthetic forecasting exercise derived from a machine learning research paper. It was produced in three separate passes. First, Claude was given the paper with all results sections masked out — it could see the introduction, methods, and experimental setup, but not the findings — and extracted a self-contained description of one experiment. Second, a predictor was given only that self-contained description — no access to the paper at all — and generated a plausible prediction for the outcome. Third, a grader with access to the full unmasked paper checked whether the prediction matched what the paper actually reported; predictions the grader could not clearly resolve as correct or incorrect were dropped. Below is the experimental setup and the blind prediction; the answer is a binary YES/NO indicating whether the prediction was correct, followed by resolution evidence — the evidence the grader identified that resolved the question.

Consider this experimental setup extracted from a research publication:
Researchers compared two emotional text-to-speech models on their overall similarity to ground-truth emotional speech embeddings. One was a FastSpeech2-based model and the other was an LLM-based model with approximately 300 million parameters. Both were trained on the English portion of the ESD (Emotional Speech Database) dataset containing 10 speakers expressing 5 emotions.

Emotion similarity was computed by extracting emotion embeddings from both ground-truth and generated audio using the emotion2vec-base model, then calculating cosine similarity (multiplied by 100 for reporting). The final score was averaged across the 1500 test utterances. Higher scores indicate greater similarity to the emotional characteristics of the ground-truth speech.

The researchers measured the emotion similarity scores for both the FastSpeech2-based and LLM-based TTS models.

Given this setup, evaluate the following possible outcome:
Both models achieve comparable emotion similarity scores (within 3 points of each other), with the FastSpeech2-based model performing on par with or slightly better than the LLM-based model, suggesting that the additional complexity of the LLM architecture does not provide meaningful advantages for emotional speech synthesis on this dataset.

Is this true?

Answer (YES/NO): NO